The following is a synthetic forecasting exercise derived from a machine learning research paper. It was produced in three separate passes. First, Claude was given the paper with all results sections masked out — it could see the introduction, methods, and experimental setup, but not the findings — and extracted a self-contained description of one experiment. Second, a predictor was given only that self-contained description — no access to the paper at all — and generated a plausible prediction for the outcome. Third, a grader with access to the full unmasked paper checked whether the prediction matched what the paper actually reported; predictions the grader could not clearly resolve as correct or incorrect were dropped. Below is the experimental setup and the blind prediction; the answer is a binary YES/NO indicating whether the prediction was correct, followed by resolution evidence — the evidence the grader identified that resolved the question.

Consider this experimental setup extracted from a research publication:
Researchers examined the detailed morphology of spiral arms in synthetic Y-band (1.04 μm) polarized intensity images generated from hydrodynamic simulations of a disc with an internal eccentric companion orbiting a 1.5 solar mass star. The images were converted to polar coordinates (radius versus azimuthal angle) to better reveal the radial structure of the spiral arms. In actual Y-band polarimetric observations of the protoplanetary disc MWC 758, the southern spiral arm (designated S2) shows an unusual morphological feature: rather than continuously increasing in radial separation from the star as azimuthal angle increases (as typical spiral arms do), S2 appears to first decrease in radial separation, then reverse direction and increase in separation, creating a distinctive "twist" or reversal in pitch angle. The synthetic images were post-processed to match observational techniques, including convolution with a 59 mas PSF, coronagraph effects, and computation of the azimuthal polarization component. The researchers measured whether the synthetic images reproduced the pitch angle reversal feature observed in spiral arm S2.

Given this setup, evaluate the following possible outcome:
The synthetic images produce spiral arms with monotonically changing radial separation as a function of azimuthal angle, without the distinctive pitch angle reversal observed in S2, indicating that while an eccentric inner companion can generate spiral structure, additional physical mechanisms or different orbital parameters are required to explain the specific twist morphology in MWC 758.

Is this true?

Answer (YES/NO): NO